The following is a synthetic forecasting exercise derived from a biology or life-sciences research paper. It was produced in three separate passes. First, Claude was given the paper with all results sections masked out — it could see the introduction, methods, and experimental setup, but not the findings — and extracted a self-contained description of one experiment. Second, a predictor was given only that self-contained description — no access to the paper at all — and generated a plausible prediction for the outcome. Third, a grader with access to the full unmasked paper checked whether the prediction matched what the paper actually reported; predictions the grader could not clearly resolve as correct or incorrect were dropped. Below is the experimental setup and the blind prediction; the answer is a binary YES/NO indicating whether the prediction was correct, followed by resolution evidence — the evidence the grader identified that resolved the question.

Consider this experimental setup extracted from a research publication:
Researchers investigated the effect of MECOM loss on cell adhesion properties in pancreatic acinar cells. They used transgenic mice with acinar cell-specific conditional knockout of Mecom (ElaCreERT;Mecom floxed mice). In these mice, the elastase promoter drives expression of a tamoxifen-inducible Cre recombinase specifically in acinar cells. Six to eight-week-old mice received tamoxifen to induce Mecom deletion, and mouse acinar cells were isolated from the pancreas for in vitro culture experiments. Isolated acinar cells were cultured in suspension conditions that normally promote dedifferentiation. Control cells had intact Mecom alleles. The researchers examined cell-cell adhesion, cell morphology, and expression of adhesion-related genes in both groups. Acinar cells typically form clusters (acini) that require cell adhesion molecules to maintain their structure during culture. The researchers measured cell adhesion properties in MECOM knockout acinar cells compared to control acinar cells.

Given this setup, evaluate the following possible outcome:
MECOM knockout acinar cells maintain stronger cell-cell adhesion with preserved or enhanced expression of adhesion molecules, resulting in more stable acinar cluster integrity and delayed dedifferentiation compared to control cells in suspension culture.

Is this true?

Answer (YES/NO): NO